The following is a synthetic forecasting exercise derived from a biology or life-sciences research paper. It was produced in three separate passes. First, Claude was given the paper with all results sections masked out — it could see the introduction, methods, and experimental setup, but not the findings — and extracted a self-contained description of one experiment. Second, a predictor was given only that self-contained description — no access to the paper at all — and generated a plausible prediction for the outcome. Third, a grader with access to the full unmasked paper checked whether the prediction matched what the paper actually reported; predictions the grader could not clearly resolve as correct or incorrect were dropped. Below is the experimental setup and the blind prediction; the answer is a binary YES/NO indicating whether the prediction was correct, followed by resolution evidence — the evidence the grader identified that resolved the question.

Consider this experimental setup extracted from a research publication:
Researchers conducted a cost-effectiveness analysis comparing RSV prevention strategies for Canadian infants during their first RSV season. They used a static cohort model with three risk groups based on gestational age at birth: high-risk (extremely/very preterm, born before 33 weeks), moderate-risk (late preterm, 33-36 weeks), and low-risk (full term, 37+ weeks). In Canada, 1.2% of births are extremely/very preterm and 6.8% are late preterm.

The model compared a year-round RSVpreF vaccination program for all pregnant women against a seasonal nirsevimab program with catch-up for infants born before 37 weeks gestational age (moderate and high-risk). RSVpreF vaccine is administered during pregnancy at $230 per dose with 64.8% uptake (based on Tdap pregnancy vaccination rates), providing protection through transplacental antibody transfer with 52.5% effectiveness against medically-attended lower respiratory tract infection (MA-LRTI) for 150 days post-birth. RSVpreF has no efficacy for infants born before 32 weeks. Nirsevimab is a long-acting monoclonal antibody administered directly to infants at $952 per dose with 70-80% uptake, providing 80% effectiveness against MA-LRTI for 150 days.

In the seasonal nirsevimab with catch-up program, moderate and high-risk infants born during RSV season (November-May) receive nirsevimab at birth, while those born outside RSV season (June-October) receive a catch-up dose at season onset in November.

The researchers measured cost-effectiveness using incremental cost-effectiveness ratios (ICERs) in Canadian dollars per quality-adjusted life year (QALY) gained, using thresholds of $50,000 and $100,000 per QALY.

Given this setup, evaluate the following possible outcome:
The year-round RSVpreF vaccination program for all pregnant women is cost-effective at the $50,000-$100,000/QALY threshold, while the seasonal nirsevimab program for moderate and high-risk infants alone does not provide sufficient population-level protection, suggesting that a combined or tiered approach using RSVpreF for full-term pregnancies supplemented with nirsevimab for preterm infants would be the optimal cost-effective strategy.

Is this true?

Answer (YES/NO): NO